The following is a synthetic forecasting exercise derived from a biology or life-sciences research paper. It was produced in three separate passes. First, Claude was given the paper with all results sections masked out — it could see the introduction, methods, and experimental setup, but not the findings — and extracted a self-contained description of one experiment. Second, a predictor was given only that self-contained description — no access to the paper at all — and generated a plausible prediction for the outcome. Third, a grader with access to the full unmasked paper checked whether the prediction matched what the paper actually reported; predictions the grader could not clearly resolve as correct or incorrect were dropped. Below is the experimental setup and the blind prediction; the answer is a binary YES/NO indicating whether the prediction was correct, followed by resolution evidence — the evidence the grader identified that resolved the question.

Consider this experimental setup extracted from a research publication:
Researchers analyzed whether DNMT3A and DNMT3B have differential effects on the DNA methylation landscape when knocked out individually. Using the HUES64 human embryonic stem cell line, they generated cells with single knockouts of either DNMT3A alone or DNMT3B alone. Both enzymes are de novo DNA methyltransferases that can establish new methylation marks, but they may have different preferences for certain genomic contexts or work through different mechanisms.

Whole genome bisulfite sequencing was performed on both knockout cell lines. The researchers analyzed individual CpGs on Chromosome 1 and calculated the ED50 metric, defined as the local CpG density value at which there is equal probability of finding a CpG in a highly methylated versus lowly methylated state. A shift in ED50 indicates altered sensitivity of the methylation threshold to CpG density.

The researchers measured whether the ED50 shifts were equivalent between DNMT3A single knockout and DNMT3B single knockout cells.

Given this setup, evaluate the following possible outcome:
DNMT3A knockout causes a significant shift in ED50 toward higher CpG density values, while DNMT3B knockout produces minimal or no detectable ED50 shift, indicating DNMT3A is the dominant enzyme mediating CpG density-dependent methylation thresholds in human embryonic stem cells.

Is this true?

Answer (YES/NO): NO